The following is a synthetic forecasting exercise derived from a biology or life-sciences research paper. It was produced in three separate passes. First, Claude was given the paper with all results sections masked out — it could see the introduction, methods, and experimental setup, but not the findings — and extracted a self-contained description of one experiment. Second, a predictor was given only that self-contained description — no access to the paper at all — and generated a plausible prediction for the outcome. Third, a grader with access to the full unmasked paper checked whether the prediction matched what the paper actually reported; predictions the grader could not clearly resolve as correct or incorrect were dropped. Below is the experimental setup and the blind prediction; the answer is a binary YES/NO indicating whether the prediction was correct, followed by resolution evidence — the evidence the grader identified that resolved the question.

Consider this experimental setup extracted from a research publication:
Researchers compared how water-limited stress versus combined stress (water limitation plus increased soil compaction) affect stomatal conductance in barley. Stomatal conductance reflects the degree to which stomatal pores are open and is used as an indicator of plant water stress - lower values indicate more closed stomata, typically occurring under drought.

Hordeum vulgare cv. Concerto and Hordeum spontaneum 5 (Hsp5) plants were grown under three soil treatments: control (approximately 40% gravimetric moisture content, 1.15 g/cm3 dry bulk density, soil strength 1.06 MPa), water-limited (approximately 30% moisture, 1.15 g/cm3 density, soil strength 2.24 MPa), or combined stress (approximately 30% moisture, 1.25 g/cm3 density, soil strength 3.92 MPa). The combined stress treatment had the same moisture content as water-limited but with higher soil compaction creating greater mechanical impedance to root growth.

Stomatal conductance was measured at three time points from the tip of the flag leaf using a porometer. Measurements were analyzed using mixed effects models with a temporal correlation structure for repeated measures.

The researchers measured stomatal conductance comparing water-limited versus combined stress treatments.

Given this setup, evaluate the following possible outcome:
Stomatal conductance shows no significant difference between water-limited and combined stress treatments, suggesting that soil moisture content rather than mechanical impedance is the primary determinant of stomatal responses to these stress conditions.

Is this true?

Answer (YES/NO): YES